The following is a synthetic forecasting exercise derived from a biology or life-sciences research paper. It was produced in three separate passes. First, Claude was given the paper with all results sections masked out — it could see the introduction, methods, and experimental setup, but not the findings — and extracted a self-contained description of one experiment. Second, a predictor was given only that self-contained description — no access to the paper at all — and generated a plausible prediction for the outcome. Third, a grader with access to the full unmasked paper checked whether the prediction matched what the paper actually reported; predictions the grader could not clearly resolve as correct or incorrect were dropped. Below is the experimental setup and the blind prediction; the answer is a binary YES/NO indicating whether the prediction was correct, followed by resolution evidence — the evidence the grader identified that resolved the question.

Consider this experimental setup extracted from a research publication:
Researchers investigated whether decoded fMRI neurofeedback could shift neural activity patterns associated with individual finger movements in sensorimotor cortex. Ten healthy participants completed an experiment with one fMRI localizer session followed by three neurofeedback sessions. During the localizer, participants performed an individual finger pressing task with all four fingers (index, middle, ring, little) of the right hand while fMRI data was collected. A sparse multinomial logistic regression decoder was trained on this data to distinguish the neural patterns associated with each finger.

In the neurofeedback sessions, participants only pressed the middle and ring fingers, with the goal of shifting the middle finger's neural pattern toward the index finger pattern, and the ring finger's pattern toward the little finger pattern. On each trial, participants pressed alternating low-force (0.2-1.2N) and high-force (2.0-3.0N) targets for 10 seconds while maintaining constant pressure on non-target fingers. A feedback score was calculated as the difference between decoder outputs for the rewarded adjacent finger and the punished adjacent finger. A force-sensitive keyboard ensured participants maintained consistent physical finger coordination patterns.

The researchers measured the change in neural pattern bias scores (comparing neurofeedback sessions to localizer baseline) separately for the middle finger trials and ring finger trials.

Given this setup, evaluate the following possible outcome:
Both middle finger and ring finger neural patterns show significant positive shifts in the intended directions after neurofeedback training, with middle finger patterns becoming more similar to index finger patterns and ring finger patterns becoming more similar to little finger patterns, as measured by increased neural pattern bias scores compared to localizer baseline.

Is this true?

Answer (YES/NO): NO